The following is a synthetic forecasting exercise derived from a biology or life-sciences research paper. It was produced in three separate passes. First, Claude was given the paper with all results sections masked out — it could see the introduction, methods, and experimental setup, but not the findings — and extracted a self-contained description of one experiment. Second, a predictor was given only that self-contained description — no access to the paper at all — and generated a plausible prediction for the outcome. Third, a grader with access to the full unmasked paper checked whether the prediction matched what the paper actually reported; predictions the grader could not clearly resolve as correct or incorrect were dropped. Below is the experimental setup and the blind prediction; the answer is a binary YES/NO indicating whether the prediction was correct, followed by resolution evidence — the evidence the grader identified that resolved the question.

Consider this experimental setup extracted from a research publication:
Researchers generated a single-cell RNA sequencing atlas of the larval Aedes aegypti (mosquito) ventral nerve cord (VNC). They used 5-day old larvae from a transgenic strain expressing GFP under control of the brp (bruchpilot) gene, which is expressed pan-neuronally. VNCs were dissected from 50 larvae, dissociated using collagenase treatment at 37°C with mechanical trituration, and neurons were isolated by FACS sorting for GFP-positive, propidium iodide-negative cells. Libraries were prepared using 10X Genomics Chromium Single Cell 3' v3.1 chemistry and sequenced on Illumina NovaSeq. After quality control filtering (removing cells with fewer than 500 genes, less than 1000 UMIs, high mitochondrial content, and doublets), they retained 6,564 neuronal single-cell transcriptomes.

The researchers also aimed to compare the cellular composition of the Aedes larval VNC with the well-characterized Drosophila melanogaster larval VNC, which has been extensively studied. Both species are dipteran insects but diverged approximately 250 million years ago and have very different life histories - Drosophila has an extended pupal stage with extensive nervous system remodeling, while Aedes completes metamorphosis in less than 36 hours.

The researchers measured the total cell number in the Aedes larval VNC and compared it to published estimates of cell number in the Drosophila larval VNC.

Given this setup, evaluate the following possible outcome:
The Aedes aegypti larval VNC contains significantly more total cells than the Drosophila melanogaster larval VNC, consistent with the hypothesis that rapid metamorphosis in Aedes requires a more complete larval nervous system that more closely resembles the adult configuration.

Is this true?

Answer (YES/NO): NO